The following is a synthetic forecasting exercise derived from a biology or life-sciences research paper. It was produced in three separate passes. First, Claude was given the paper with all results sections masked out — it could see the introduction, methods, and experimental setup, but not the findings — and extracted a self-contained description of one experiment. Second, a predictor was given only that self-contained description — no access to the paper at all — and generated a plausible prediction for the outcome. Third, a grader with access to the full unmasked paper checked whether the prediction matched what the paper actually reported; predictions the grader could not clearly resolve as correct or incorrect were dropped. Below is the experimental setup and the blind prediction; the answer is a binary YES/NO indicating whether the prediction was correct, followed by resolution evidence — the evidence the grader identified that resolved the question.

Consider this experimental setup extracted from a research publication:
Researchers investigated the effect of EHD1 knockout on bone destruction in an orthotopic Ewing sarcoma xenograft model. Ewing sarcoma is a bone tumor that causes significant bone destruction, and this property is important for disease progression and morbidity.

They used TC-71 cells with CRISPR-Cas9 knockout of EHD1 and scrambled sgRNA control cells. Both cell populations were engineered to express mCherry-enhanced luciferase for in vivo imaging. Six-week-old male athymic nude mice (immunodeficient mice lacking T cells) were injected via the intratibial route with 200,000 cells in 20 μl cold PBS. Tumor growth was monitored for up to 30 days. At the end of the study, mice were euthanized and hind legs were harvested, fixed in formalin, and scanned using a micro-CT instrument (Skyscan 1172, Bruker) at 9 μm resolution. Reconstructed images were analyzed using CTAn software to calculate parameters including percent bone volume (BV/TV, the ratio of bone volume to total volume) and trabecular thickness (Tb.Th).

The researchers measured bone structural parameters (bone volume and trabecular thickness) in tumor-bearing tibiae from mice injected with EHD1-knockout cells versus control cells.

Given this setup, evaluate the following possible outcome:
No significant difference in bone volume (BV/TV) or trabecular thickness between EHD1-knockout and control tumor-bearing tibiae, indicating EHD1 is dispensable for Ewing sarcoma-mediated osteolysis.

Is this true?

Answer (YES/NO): NO